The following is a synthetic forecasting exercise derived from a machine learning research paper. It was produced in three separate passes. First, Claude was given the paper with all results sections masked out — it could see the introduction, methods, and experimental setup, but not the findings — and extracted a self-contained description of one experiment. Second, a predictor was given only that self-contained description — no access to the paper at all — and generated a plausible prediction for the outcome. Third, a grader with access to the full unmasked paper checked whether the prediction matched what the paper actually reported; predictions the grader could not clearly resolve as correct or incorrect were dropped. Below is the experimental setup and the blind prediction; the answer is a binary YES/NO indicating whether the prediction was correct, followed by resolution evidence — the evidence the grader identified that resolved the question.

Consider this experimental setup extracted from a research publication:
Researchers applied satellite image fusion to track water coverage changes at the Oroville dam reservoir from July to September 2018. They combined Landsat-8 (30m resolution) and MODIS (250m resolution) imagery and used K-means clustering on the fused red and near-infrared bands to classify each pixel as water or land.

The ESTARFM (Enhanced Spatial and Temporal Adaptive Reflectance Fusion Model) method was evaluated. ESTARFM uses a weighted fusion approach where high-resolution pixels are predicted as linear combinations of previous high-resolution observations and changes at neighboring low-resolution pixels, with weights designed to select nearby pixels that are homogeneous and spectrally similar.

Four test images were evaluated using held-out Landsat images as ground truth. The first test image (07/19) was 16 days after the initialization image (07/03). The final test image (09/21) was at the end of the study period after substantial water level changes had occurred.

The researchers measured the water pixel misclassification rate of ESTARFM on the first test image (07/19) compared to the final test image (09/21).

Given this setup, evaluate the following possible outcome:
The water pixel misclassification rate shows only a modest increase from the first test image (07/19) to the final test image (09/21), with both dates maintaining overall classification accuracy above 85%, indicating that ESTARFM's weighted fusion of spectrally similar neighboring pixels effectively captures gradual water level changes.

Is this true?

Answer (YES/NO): NO